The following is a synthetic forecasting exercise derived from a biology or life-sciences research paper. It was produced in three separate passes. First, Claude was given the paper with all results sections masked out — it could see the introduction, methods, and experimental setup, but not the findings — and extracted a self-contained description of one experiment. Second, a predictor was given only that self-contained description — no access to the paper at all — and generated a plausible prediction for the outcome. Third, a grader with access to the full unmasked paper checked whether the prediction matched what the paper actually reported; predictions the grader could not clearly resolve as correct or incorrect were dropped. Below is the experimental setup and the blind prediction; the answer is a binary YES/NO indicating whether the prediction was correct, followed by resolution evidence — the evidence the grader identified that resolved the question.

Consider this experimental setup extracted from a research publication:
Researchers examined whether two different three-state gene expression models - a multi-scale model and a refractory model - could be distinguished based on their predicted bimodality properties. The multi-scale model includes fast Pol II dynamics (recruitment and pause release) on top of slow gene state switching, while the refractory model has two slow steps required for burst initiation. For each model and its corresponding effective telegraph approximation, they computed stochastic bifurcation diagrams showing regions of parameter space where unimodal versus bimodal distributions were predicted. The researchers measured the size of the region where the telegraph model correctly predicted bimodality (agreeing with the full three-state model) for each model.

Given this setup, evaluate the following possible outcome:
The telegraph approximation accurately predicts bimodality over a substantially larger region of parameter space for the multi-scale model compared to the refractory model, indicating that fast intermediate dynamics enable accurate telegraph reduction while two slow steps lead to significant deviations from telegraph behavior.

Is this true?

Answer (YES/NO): YES